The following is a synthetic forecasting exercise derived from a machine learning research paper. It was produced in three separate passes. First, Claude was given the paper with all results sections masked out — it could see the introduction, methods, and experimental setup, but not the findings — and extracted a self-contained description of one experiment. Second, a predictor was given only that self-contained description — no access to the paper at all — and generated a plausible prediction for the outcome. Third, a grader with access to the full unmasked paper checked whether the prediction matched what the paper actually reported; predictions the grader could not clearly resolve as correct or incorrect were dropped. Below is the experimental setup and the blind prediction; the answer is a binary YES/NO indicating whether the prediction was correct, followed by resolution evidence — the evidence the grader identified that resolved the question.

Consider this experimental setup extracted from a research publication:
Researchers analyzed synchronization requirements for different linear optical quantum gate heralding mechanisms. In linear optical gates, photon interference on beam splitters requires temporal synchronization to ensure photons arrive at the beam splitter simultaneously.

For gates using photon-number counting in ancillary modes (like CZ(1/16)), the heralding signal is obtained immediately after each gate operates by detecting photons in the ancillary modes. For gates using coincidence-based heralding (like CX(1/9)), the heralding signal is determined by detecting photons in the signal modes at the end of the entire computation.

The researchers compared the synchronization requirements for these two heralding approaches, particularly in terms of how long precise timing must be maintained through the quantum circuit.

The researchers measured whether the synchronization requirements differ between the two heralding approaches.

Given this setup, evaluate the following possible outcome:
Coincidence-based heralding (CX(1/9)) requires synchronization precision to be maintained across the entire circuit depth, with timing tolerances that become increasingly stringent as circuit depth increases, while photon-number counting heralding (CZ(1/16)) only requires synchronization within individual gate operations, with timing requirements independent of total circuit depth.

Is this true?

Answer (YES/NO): NO